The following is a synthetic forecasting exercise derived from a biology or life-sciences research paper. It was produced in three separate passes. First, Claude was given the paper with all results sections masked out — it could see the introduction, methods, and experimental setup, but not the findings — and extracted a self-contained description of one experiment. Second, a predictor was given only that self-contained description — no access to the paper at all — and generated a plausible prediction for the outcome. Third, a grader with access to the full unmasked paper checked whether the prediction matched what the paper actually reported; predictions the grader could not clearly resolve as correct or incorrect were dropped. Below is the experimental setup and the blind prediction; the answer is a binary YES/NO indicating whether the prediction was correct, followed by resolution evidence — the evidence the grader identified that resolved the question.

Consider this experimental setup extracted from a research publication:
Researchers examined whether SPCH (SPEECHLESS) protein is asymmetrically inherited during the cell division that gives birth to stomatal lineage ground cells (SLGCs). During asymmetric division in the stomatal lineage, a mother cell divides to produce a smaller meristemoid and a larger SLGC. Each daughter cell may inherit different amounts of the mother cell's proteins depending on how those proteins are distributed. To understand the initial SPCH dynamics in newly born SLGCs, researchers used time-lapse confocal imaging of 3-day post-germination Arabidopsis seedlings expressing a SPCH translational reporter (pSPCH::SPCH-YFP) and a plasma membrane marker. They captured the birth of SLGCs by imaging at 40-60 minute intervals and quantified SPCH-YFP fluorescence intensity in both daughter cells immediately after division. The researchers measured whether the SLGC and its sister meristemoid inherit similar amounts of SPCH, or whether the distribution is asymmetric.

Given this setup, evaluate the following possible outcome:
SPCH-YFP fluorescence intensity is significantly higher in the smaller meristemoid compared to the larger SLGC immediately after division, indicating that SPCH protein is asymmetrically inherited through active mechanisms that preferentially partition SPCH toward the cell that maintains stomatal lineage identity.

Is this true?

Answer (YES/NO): NO